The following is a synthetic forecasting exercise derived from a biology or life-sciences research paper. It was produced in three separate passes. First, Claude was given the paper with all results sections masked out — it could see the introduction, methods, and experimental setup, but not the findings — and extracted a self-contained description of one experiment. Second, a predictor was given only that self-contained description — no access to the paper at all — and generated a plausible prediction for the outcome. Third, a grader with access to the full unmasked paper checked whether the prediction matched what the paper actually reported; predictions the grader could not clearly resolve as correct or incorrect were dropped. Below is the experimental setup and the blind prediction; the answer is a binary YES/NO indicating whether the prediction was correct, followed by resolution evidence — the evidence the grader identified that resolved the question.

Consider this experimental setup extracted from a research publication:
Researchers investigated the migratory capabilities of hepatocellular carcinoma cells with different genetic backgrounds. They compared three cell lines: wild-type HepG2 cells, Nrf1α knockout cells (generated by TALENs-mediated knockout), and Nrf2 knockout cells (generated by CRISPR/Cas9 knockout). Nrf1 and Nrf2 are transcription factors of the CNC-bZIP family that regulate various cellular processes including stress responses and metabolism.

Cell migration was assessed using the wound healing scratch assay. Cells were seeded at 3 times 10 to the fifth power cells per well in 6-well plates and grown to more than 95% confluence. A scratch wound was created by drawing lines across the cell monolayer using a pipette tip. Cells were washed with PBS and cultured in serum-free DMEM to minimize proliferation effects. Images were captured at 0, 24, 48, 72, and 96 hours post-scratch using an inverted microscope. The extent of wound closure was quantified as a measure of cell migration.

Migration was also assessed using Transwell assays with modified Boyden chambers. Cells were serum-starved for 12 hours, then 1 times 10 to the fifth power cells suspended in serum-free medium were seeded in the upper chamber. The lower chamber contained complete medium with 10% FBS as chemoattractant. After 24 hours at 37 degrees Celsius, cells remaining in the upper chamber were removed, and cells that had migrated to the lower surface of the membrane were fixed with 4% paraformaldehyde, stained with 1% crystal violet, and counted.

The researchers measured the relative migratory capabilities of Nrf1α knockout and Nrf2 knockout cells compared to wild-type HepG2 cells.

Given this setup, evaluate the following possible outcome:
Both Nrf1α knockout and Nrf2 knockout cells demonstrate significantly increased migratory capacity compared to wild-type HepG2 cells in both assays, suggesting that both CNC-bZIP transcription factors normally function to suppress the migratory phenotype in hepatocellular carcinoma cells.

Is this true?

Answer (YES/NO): NO